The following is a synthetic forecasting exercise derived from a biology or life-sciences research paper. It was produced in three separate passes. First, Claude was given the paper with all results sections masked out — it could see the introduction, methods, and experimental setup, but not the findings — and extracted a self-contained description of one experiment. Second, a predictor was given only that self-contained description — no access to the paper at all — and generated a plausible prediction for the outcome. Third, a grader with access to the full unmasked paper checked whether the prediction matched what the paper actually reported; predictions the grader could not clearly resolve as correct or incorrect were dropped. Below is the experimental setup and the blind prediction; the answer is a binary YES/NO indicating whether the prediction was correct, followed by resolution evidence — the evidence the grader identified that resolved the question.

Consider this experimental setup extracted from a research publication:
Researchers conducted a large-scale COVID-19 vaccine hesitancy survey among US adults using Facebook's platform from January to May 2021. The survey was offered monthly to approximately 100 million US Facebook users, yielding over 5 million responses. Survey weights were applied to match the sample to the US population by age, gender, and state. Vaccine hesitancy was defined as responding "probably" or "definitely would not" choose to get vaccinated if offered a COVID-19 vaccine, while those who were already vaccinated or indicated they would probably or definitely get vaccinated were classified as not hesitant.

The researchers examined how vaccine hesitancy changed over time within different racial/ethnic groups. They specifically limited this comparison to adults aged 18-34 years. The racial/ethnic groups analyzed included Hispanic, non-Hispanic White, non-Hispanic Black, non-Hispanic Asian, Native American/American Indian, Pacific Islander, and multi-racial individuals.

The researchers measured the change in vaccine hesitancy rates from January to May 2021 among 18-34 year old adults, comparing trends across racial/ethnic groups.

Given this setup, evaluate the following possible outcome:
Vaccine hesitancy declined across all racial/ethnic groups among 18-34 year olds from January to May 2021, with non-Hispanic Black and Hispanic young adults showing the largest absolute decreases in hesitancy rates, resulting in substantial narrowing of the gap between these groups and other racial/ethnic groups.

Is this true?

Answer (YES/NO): NO